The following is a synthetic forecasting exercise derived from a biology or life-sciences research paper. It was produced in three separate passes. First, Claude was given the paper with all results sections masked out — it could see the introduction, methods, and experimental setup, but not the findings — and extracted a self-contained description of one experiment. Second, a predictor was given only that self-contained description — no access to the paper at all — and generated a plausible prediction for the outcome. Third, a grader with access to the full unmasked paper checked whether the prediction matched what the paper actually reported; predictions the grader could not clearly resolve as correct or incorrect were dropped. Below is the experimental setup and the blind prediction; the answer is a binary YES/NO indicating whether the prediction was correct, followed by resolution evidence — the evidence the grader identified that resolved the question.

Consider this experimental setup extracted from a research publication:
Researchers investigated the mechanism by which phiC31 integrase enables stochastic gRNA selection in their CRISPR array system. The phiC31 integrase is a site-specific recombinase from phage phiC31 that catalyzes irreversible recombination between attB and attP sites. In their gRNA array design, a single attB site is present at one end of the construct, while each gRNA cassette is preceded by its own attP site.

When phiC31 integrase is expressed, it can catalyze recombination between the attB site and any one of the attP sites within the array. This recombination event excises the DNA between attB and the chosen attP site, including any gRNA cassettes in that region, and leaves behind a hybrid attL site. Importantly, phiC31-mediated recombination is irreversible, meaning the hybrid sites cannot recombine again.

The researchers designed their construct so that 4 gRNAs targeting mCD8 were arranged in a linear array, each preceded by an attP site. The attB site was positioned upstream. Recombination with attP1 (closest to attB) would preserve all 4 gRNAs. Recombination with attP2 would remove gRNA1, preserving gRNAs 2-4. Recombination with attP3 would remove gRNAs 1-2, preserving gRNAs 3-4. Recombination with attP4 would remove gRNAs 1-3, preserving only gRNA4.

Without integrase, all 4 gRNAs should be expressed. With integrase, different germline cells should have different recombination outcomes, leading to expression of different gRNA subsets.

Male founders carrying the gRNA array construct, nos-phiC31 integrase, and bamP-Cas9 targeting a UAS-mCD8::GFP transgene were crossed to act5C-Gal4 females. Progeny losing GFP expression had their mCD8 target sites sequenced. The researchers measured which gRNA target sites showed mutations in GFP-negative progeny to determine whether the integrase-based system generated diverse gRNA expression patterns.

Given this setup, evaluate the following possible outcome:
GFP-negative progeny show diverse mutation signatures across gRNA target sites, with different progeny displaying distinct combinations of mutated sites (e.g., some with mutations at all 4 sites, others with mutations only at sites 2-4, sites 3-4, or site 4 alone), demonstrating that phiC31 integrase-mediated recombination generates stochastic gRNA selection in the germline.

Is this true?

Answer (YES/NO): NO